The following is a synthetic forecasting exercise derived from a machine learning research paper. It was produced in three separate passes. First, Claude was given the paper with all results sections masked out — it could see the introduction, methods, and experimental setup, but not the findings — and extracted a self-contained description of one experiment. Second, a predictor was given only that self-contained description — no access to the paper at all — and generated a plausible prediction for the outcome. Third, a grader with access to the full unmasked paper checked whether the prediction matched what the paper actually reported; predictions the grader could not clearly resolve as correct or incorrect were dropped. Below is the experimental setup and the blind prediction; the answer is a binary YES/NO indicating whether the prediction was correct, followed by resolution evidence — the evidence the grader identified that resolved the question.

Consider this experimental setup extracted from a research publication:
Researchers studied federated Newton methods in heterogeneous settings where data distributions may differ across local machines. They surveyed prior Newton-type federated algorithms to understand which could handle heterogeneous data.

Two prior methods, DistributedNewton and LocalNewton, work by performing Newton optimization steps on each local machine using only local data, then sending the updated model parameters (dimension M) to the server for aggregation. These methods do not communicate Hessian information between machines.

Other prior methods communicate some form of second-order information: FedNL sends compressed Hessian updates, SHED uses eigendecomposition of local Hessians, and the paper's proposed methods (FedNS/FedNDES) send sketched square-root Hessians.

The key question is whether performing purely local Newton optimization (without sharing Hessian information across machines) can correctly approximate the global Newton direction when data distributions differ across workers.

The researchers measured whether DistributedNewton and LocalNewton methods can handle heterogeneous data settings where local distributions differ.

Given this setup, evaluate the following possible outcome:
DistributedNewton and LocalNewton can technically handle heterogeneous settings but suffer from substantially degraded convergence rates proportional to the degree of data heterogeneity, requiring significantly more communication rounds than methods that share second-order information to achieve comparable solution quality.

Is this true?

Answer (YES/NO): NO